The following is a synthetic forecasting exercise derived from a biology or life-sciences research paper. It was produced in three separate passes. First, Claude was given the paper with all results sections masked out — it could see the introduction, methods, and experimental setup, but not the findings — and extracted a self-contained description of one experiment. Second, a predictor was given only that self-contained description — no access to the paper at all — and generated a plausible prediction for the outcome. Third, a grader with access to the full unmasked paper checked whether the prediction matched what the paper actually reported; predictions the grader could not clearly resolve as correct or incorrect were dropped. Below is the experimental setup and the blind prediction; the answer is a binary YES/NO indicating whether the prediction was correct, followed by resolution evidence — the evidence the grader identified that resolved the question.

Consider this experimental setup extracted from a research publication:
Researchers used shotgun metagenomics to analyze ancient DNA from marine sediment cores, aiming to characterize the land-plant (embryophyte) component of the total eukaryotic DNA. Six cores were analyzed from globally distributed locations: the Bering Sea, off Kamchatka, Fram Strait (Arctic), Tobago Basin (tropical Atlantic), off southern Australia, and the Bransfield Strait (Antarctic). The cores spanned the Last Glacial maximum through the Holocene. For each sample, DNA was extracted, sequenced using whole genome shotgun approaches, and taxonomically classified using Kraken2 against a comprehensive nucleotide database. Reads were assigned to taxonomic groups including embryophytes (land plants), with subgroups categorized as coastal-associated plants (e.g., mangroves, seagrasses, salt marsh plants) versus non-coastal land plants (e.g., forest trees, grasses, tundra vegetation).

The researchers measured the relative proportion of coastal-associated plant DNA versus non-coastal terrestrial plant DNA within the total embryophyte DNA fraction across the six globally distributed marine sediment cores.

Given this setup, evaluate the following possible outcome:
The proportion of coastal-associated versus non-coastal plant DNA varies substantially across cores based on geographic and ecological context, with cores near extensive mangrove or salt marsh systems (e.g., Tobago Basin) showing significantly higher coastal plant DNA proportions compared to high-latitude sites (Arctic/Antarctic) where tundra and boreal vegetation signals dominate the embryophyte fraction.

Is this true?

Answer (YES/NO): YES